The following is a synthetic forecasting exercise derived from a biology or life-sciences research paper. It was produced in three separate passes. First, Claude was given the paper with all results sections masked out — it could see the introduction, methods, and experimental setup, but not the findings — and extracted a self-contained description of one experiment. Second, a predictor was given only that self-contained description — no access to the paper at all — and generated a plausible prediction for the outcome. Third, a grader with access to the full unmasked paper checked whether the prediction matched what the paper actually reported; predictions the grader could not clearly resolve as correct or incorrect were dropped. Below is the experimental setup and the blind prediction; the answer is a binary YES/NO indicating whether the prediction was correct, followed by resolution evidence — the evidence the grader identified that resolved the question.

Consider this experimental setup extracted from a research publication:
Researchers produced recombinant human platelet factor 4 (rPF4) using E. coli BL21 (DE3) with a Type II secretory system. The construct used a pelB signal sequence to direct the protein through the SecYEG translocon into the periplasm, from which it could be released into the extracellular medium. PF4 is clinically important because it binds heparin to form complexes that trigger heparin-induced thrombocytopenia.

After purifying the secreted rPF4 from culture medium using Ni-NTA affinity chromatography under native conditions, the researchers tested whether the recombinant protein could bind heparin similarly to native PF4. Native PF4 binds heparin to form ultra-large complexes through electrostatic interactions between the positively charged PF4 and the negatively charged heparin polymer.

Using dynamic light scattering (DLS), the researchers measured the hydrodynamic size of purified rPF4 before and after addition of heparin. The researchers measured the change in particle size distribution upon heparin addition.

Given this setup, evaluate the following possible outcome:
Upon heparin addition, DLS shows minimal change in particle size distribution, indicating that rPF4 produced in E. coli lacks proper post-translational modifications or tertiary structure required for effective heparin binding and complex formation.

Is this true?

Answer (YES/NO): NO